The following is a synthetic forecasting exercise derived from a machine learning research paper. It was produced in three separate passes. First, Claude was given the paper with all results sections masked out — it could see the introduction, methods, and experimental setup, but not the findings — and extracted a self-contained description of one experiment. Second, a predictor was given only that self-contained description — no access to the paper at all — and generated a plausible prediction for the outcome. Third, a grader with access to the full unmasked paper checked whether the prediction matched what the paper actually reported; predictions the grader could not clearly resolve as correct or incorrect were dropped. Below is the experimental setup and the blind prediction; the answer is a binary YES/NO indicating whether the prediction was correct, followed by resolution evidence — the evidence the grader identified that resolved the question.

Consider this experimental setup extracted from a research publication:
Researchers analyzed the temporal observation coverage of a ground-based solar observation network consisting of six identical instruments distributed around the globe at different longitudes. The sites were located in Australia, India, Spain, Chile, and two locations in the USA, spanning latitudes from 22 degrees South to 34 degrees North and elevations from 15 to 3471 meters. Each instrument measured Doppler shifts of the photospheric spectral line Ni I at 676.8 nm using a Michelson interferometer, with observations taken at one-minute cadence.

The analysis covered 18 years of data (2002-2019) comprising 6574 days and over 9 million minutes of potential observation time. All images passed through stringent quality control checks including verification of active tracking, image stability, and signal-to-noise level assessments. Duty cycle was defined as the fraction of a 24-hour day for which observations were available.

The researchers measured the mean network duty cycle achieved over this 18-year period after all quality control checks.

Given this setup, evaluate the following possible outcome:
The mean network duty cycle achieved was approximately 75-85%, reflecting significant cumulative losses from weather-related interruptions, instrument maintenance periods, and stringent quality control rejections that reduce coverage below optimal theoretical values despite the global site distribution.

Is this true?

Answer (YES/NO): NO